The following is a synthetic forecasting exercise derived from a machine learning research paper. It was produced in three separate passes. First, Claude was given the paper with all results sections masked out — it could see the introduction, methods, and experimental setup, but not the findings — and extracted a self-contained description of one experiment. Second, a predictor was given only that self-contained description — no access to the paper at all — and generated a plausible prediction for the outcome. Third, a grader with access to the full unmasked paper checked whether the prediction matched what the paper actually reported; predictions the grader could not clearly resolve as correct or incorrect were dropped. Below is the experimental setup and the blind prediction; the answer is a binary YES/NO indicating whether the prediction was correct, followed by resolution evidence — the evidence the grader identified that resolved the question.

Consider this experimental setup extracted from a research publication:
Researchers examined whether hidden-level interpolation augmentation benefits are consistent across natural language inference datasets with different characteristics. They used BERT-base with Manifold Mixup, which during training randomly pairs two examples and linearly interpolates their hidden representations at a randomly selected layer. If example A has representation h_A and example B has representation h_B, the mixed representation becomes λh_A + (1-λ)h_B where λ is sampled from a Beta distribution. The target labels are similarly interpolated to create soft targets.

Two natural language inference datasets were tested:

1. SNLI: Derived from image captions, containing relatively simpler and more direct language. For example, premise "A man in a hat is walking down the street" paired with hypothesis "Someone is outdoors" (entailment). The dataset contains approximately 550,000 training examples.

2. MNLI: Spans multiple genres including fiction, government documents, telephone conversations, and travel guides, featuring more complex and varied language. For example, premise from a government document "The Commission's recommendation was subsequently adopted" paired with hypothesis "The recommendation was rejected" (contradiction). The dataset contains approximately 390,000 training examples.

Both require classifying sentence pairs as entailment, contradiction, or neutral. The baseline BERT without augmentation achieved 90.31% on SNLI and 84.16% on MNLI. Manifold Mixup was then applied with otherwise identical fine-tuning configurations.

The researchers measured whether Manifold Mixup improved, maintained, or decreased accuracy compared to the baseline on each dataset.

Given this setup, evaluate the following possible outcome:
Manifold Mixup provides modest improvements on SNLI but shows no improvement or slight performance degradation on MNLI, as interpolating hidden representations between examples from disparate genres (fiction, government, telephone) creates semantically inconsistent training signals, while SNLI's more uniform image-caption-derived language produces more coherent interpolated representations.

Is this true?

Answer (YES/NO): NO